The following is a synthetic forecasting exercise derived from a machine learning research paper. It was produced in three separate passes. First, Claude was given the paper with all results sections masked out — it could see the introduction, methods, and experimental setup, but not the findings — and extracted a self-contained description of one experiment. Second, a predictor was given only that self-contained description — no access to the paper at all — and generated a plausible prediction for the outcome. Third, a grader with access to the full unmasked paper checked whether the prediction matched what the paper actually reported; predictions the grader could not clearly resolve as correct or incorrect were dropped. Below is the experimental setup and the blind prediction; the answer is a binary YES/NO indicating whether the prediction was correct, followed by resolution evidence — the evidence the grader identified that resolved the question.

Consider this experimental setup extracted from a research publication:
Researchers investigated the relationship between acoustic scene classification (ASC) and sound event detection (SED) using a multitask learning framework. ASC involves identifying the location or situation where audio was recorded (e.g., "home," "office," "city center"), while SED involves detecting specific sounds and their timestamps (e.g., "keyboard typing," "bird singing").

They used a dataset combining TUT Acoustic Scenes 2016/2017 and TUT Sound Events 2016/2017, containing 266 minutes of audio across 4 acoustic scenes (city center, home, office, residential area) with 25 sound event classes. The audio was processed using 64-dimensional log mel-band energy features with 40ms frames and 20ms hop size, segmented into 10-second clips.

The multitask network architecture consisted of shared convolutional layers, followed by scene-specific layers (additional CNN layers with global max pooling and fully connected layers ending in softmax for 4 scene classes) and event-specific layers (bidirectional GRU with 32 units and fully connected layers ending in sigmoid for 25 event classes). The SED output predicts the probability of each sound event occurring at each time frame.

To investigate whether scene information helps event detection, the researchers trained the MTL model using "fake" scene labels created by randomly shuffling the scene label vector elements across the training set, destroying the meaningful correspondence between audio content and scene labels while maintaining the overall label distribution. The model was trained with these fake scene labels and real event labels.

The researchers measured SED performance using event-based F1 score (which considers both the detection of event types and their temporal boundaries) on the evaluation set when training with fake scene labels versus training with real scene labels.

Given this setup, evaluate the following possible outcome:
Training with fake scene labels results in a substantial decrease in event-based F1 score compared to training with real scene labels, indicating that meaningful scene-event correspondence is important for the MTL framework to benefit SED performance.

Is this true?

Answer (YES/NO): YES